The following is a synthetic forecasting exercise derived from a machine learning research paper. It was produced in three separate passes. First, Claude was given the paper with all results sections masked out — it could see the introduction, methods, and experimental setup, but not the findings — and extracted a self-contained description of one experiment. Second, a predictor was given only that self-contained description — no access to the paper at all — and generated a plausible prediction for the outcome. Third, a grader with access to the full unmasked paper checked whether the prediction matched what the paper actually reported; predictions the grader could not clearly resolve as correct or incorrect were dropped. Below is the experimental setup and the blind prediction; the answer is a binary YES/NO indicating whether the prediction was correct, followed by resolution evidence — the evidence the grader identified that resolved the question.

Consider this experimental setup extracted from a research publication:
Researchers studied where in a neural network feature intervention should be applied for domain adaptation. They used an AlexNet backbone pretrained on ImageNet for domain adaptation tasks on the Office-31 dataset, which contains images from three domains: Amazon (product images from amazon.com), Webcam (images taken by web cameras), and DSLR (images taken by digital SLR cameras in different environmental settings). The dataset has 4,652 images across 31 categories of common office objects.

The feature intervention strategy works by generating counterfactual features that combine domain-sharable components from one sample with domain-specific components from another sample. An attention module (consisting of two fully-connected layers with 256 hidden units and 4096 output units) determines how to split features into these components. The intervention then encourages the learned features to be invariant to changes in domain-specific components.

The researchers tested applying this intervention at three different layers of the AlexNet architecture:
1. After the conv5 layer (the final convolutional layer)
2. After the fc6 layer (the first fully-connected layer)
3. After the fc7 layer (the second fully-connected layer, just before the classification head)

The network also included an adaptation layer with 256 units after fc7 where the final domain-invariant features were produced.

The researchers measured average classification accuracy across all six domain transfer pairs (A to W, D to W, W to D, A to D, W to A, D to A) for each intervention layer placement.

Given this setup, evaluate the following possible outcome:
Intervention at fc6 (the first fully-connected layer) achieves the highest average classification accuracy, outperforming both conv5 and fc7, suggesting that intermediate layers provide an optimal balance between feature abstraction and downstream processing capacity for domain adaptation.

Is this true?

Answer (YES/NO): NO